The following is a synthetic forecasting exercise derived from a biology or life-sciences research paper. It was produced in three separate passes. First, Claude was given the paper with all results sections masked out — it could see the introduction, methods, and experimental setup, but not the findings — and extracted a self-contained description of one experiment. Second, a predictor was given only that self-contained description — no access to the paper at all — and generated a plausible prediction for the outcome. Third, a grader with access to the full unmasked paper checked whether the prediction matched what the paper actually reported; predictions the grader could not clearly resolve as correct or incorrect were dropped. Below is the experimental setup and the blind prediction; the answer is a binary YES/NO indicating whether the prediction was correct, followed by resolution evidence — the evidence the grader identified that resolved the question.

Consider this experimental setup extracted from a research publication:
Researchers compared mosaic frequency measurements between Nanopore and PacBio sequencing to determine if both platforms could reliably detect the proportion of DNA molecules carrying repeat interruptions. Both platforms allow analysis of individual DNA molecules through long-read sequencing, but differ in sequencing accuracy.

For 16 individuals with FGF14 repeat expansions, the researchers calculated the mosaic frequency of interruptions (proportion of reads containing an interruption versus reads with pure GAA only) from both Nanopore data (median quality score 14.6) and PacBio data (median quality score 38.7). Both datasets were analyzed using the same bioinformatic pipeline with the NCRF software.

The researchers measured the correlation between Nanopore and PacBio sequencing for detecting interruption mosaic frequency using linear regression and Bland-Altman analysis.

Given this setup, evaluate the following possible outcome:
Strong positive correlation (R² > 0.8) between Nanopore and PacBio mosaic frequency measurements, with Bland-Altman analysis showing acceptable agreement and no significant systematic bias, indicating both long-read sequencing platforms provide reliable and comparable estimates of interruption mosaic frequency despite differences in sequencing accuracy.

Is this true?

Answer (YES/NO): NO